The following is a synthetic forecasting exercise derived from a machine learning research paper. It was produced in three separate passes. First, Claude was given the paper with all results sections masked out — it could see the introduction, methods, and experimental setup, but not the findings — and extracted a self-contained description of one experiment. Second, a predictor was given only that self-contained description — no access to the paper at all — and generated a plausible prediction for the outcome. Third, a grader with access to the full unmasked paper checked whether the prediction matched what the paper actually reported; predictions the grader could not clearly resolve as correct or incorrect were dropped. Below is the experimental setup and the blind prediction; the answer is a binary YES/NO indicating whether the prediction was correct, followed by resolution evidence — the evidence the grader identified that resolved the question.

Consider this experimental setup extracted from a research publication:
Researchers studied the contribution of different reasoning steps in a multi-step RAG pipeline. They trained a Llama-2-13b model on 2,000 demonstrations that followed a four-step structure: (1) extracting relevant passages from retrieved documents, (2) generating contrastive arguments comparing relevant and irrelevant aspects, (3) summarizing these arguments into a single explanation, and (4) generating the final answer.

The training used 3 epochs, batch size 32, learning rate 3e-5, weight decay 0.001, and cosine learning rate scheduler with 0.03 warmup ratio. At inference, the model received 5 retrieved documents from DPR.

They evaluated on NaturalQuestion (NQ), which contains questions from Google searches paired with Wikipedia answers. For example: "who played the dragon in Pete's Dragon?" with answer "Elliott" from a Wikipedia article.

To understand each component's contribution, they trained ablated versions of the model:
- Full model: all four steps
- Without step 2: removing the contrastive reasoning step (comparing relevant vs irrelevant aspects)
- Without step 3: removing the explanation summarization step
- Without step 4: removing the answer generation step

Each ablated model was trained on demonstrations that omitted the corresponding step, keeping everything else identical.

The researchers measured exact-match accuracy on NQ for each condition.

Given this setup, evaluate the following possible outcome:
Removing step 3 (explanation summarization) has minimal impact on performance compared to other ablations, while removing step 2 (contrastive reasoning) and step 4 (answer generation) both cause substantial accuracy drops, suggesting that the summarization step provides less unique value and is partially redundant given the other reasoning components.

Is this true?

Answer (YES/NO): NO